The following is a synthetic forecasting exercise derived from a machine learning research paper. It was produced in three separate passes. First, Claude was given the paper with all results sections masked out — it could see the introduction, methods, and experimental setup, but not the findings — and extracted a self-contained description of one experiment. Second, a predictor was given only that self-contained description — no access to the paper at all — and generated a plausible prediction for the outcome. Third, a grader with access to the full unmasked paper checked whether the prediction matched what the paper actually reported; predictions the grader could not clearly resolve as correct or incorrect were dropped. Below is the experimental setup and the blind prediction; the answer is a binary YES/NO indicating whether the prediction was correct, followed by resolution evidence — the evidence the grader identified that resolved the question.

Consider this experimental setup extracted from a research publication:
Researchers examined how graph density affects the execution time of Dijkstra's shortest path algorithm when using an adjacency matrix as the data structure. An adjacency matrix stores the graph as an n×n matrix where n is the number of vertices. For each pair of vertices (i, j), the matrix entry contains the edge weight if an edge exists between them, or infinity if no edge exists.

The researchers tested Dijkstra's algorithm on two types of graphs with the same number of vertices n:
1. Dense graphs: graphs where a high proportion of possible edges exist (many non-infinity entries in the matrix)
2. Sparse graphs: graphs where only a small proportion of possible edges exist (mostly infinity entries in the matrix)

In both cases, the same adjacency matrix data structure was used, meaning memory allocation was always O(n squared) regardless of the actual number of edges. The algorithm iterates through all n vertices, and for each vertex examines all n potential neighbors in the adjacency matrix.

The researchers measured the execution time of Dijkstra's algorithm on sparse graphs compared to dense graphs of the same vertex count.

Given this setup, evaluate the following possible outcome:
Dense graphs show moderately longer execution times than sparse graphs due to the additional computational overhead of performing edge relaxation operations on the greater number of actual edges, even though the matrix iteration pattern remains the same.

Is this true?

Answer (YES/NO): NO